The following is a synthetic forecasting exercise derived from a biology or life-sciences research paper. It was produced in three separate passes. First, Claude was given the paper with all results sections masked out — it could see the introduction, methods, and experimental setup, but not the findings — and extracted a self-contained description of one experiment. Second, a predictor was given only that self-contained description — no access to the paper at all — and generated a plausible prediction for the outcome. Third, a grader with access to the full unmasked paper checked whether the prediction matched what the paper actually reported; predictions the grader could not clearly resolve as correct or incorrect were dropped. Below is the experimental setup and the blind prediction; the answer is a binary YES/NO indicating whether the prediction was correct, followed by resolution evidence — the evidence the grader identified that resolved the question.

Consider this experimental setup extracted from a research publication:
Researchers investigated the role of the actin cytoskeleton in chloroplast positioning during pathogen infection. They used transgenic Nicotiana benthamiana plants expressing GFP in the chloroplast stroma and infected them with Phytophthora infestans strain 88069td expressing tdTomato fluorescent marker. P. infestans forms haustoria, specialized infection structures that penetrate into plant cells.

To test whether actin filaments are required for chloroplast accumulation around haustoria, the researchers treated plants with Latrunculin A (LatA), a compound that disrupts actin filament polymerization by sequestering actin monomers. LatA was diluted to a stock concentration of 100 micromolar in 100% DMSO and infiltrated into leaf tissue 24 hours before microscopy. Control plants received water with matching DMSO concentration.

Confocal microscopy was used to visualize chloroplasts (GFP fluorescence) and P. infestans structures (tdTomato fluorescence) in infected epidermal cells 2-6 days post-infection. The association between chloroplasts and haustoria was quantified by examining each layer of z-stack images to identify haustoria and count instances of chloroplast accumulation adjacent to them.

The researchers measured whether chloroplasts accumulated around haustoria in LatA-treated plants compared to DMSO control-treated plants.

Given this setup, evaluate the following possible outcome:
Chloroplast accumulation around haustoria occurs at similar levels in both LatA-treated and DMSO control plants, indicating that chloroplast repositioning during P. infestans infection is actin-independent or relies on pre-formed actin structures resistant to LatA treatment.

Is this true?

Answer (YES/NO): NO